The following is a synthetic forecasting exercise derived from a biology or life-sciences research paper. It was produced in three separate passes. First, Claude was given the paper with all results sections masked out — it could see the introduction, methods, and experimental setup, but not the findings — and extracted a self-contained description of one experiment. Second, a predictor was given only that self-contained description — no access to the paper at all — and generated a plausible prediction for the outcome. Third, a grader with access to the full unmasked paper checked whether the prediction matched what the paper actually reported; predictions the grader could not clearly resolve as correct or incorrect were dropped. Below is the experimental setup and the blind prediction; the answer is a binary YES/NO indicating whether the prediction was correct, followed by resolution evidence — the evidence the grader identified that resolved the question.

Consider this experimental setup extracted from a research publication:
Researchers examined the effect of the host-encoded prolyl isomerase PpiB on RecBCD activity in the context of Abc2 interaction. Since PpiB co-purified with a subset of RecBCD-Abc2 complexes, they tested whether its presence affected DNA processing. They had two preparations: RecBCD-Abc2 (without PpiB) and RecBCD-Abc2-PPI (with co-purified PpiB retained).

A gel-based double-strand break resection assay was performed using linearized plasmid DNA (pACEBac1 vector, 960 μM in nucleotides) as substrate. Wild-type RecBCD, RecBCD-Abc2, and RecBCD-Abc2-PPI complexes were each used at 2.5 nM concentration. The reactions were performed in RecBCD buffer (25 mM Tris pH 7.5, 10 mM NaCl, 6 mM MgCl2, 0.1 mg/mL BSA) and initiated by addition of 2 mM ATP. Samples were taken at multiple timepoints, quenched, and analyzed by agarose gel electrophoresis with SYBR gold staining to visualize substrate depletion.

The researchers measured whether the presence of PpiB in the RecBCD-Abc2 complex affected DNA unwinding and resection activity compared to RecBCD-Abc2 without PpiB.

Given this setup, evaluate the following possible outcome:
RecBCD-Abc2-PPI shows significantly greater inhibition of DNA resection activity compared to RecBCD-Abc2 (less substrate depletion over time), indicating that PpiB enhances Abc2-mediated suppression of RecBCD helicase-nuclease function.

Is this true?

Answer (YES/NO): NO